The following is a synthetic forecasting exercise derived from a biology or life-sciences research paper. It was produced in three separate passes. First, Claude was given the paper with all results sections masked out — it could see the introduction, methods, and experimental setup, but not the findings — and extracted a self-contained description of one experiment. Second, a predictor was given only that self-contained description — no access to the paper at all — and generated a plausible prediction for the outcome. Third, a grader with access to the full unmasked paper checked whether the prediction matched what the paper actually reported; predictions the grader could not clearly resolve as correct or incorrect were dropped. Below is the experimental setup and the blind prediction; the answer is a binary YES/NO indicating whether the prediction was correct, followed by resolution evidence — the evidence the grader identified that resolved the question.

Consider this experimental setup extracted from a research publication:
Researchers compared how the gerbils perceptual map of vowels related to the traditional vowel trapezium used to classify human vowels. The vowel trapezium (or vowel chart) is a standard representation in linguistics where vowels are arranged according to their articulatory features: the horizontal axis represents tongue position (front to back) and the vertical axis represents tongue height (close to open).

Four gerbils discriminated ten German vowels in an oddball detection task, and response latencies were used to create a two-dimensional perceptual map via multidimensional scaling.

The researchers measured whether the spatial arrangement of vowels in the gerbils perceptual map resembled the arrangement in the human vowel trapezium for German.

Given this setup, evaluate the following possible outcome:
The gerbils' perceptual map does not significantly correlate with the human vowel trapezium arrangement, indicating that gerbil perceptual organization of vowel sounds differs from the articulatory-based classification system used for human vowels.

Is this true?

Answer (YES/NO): NO